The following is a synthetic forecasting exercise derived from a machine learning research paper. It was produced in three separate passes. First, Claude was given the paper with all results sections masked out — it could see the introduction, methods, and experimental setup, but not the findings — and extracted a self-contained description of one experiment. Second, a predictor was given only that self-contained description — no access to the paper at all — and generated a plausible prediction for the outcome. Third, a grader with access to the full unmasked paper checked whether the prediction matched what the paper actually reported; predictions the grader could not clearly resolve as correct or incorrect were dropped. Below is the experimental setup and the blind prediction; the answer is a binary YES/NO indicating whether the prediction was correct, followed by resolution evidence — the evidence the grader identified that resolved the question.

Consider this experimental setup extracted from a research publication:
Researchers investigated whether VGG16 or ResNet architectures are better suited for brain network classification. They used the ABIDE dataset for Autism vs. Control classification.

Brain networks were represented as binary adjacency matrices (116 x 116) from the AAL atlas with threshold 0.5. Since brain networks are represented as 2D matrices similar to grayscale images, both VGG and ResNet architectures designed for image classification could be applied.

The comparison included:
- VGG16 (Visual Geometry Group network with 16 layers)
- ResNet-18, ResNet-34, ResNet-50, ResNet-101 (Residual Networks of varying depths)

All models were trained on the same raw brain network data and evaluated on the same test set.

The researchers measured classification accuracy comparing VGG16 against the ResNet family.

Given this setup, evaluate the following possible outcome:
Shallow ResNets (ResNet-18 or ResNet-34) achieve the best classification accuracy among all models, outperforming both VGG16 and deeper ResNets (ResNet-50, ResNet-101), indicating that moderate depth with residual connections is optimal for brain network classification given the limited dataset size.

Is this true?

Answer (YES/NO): NO